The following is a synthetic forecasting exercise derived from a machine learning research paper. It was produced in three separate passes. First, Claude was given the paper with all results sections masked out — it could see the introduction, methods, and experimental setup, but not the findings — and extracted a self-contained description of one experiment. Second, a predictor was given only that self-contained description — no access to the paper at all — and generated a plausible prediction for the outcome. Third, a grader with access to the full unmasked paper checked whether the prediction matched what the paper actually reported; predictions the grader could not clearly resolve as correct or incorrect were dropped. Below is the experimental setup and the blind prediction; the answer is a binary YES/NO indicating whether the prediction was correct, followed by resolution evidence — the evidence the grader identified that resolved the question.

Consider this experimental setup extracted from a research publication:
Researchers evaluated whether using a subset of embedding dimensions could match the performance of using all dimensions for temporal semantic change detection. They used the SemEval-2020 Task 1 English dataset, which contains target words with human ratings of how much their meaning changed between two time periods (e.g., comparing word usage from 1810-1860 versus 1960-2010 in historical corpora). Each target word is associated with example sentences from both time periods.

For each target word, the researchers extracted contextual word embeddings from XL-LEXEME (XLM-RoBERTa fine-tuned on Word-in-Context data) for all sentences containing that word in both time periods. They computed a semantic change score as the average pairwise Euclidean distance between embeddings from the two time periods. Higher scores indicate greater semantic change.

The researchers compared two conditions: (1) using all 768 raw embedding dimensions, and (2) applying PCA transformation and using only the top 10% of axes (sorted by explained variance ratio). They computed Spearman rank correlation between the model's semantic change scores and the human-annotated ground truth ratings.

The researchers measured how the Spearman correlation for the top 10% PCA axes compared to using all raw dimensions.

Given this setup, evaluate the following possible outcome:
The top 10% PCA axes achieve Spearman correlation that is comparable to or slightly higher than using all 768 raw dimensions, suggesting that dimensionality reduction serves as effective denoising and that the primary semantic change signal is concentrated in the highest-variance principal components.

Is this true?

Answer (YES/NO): YES